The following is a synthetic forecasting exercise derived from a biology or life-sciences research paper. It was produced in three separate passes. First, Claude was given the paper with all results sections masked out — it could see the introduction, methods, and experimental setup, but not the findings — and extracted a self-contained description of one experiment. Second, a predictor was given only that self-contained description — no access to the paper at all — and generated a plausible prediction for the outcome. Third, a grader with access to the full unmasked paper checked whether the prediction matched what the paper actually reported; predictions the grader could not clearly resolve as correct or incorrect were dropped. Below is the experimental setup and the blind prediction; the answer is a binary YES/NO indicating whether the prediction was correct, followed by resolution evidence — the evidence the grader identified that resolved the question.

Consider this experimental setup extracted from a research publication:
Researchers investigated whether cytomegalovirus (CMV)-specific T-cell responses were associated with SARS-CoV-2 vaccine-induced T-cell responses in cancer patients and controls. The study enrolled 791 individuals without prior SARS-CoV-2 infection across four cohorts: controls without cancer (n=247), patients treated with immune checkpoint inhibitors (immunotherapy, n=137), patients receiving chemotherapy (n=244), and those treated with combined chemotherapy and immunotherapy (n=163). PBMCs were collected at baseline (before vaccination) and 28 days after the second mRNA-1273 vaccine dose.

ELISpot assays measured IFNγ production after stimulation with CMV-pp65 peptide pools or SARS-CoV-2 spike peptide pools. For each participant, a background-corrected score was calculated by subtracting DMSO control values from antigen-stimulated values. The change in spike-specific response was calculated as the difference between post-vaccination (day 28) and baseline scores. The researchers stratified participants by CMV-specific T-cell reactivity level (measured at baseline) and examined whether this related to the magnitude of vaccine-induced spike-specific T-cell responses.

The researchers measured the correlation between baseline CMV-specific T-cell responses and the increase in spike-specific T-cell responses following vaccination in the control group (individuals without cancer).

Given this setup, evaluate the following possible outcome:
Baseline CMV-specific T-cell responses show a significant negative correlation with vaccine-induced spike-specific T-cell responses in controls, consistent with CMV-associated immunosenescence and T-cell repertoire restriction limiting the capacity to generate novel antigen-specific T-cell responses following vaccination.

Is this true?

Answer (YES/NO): NO